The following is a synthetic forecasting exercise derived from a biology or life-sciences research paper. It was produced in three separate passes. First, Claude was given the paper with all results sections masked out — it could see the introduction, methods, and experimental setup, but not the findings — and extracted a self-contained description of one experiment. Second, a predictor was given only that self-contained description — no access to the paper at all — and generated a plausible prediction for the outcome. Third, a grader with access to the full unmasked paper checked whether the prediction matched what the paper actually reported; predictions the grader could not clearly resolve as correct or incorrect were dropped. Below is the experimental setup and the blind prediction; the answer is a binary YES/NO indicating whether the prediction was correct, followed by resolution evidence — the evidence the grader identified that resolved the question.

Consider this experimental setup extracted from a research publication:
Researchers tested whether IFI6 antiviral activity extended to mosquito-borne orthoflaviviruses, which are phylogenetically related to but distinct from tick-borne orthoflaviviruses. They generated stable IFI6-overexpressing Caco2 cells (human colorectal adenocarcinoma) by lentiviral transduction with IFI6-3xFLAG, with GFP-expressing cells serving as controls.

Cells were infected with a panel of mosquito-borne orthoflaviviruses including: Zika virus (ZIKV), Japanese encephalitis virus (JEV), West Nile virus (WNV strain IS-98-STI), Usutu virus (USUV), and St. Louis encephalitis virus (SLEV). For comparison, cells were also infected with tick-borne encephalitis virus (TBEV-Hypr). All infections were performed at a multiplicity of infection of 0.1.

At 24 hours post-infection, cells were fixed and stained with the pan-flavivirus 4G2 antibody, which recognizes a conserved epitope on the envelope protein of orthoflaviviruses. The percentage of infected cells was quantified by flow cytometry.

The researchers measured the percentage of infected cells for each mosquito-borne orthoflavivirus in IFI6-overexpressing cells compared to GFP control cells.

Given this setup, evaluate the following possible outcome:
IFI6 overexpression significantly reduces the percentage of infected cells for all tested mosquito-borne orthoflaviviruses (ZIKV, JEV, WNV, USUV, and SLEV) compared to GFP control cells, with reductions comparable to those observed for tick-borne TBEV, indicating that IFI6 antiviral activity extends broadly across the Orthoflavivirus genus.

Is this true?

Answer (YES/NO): NO